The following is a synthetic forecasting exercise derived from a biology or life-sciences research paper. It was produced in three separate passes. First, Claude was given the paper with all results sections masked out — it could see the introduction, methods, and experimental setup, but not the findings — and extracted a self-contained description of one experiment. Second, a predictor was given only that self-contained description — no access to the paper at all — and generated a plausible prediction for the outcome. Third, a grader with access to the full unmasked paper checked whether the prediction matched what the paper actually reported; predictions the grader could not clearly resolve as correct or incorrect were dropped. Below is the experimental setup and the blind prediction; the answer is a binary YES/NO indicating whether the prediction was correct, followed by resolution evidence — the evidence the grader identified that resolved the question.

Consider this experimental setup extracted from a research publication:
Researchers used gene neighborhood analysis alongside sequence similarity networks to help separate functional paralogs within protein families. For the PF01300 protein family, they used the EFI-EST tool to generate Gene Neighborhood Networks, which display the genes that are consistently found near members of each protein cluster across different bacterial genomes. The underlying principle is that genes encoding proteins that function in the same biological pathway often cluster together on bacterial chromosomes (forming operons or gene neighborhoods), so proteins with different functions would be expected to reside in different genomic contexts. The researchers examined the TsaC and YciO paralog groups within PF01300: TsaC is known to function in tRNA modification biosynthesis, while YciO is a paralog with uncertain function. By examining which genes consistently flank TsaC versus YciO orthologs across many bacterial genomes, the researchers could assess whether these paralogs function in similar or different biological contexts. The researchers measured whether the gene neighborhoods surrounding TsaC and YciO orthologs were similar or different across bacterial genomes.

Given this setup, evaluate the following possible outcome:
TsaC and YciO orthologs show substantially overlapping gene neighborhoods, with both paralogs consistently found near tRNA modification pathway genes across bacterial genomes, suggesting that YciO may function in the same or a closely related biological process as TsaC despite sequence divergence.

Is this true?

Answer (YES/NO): NO